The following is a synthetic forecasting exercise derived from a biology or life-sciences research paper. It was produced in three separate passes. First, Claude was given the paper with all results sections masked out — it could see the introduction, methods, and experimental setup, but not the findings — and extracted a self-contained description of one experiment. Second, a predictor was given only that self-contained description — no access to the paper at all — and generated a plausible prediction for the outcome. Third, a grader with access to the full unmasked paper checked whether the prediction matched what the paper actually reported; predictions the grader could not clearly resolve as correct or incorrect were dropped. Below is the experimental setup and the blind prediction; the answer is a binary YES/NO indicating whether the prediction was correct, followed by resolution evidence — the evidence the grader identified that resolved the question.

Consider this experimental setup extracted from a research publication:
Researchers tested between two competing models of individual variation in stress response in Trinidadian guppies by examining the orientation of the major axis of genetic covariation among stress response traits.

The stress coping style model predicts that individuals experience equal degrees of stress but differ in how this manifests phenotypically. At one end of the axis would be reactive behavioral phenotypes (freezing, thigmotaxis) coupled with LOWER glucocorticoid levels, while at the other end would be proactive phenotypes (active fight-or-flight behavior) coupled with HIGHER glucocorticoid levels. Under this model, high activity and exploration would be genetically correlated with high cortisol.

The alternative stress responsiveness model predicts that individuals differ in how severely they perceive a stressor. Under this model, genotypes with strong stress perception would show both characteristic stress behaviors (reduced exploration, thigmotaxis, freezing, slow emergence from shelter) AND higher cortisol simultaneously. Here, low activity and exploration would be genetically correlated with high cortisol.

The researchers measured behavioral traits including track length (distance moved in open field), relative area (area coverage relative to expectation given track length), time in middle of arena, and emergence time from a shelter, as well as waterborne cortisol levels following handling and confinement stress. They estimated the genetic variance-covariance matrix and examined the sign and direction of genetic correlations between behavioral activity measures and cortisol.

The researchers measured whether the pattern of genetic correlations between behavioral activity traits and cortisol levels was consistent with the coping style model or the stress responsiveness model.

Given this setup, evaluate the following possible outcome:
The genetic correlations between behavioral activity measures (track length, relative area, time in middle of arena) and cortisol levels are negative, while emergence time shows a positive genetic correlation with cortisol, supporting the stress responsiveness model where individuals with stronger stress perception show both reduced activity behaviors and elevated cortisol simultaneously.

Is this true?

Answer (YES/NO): NO